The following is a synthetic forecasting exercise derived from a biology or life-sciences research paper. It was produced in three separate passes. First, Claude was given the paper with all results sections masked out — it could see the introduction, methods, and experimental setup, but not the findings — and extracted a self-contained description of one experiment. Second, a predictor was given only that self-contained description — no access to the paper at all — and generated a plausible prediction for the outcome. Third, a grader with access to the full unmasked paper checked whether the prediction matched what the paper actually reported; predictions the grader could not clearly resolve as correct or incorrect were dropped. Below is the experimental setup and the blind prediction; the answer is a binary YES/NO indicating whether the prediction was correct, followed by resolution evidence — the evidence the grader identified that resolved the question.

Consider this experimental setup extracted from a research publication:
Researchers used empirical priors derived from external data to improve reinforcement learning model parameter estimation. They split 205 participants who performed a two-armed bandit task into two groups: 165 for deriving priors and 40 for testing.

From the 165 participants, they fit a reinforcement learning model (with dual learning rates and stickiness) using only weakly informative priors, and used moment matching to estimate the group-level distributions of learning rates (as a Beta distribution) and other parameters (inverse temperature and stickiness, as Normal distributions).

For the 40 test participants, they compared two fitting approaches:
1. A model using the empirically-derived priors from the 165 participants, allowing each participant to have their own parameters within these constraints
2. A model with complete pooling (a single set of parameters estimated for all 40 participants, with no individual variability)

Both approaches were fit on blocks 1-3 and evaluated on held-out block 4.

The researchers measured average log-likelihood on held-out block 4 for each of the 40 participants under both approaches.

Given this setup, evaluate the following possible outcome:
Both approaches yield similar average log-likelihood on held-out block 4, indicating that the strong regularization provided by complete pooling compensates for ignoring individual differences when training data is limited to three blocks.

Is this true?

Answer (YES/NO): NO